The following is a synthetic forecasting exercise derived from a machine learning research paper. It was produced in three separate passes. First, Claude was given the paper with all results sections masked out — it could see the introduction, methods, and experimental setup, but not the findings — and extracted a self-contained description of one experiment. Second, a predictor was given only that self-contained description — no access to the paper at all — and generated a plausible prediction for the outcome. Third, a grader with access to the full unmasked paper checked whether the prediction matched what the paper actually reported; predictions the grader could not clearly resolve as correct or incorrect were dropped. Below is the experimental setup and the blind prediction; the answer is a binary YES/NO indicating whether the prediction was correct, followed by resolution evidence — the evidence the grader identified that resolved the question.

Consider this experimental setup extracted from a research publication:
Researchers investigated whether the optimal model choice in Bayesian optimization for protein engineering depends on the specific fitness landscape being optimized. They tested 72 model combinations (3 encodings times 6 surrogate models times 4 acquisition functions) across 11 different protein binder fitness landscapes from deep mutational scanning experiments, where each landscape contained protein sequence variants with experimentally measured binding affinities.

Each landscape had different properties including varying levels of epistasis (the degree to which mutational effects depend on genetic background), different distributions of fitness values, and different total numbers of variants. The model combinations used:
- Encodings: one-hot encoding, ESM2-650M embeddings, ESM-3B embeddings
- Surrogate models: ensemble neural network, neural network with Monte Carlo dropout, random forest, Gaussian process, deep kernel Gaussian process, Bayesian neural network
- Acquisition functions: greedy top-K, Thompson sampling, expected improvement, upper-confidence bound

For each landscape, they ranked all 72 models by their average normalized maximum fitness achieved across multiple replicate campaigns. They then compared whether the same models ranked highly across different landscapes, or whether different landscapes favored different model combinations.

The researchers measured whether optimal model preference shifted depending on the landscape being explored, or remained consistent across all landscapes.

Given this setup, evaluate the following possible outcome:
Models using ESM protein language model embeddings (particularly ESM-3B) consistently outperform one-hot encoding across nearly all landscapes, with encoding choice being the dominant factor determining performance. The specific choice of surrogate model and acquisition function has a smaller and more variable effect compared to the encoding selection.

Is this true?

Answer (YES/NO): NO